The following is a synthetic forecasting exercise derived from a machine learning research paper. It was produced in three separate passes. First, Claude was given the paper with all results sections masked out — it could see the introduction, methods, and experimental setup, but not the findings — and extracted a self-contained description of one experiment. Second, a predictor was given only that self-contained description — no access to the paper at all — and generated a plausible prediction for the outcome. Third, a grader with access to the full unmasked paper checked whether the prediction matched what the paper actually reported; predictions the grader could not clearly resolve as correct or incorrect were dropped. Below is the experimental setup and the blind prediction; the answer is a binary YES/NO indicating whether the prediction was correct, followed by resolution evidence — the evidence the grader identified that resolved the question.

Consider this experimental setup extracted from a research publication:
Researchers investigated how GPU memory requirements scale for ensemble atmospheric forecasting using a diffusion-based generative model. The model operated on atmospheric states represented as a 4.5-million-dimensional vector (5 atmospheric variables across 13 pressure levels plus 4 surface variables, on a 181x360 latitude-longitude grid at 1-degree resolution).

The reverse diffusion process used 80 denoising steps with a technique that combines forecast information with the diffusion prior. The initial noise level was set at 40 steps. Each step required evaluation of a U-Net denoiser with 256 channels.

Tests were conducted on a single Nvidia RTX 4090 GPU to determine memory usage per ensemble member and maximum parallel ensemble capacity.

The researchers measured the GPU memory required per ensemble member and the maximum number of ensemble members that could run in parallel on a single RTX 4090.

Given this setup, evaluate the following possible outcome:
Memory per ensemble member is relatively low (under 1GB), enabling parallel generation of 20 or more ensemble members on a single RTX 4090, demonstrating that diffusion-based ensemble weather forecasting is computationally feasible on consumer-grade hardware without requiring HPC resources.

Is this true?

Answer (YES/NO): NO